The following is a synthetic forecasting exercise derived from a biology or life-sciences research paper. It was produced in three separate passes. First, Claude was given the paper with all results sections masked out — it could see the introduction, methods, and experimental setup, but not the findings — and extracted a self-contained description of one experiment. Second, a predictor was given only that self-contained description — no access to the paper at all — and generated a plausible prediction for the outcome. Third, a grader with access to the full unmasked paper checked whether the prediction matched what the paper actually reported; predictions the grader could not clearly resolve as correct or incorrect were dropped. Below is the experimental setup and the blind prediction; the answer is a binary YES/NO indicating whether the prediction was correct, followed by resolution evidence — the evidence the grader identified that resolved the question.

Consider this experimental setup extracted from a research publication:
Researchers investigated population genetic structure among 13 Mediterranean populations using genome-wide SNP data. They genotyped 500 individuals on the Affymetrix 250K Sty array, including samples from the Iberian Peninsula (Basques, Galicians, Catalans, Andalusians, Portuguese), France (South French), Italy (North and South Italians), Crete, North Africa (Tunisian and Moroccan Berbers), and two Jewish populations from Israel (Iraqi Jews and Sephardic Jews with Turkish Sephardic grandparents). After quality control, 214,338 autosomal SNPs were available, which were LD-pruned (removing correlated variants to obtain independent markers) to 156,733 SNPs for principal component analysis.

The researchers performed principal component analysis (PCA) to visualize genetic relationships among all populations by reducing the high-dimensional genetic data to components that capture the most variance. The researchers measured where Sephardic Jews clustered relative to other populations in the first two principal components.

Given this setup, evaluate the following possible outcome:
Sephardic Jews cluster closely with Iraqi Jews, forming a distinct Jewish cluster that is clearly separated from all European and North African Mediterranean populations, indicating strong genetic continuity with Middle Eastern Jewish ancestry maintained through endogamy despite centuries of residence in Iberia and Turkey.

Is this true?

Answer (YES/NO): NO